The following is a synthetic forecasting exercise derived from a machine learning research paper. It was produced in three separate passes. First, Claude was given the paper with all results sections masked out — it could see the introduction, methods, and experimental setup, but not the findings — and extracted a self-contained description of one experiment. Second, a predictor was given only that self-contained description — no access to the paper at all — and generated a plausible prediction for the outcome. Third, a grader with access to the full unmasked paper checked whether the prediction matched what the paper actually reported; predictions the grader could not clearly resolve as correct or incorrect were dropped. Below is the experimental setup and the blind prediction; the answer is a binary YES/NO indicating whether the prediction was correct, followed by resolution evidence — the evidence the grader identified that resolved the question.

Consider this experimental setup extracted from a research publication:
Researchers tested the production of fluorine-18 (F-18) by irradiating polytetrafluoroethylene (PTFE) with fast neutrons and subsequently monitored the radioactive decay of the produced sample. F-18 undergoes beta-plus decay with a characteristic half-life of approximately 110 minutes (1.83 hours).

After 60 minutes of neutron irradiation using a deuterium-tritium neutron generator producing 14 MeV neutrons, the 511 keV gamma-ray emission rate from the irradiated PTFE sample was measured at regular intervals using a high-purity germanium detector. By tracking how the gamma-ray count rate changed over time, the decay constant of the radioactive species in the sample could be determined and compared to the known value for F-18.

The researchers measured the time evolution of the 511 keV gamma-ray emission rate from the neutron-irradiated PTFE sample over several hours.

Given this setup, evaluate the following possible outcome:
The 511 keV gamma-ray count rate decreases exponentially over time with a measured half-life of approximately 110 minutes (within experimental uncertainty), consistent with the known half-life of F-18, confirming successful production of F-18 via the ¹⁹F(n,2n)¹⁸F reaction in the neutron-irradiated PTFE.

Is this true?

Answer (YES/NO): YES